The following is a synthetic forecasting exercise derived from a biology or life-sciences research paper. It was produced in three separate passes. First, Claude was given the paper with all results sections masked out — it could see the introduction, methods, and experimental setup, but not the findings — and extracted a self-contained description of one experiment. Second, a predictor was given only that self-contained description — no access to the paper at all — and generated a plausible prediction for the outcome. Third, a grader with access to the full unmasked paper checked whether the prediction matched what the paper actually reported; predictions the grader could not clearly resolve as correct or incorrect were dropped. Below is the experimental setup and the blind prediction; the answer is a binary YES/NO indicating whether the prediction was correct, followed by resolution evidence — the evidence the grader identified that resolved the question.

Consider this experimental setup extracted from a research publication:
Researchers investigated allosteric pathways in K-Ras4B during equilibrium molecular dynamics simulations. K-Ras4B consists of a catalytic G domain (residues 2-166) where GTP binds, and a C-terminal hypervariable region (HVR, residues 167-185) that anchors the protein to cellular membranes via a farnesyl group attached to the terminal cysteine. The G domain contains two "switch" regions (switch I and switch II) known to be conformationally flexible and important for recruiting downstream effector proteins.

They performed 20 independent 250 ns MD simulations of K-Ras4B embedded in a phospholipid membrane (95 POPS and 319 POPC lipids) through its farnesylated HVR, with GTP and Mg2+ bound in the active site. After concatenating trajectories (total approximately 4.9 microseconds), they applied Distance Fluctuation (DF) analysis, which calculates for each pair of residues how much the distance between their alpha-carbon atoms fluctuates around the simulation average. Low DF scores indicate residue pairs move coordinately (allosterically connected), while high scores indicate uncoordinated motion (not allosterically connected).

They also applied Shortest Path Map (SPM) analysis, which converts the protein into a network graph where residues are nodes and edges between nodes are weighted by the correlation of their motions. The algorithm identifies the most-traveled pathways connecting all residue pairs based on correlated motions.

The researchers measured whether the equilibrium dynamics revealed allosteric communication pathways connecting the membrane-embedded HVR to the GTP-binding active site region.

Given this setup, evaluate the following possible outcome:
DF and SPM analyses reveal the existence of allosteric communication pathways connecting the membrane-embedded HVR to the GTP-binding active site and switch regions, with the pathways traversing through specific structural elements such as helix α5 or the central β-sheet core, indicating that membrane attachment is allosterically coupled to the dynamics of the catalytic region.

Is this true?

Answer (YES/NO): NO